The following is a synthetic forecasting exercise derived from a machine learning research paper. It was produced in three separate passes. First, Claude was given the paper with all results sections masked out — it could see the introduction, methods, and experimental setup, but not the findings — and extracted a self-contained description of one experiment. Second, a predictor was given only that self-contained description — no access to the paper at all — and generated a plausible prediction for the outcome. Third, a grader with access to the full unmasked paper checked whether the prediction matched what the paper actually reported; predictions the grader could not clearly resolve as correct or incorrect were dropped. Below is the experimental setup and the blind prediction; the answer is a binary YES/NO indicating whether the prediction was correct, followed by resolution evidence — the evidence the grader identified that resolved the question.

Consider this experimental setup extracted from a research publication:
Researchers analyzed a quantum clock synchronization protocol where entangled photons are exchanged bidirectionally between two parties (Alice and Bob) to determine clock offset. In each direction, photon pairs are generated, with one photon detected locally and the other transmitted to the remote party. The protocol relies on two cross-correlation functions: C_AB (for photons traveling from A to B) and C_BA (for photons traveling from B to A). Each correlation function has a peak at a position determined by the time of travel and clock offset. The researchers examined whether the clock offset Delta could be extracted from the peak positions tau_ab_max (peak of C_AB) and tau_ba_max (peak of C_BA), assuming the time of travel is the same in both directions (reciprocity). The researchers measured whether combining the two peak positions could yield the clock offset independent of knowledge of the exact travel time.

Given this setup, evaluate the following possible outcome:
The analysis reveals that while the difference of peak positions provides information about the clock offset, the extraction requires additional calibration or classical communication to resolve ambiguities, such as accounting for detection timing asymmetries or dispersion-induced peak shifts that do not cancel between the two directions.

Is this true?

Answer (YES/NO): NO